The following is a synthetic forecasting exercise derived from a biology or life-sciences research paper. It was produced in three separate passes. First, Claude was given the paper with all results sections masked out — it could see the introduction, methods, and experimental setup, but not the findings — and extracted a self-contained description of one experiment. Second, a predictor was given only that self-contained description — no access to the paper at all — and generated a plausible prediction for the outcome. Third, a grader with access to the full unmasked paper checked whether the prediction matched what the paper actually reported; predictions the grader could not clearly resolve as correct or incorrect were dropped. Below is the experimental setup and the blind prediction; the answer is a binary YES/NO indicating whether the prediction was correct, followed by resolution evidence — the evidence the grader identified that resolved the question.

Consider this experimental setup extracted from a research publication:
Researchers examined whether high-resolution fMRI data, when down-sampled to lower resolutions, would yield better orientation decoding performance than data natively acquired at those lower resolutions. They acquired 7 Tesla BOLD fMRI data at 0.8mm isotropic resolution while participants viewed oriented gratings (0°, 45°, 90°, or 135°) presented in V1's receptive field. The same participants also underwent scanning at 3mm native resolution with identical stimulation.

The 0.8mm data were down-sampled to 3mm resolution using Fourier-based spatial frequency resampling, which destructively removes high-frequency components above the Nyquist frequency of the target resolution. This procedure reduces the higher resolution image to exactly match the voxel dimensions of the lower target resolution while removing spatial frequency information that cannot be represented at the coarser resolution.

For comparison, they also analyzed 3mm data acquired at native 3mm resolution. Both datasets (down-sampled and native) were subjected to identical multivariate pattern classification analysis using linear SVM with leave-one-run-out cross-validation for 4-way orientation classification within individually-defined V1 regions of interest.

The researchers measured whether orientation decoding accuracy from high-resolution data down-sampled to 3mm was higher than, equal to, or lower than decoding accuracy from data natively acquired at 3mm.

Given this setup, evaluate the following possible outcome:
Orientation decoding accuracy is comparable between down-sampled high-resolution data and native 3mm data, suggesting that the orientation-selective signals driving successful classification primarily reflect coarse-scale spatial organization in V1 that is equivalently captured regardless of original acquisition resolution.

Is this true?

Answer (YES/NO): NO